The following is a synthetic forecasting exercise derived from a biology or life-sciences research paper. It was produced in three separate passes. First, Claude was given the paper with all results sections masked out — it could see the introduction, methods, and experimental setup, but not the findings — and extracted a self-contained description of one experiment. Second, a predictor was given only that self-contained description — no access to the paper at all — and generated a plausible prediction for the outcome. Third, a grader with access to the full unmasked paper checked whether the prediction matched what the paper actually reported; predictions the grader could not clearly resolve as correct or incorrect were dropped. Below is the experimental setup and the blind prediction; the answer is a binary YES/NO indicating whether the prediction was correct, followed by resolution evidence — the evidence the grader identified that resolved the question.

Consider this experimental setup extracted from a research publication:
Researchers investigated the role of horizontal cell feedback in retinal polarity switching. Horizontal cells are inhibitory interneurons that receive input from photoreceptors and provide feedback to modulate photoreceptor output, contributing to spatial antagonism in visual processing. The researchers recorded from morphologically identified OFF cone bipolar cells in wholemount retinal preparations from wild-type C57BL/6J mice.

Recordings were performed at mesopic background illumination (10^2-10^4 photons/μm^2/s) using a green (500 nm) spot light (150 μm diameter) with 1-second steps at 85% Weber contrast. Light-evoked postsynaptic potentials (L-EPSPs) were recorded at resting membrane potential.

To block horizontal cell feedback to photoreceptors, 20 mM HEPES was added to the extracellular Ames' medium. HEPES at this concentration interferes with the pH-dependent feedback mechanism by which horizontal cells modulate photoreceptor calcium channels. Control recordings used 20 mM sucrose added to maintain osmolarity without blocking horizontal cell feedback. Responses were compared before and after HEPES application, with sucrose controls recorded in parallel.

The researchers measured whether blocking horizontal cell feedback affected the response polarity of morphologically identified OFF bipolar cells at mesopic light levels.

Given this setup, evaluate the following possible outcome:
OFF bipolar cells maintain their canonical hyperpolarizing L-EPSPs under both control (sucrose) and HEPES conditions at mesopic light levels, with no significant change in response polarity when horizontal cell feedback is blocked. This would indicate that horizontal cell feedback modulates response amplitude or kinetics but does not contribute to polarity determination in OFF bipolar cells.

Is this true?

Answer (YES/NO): NO